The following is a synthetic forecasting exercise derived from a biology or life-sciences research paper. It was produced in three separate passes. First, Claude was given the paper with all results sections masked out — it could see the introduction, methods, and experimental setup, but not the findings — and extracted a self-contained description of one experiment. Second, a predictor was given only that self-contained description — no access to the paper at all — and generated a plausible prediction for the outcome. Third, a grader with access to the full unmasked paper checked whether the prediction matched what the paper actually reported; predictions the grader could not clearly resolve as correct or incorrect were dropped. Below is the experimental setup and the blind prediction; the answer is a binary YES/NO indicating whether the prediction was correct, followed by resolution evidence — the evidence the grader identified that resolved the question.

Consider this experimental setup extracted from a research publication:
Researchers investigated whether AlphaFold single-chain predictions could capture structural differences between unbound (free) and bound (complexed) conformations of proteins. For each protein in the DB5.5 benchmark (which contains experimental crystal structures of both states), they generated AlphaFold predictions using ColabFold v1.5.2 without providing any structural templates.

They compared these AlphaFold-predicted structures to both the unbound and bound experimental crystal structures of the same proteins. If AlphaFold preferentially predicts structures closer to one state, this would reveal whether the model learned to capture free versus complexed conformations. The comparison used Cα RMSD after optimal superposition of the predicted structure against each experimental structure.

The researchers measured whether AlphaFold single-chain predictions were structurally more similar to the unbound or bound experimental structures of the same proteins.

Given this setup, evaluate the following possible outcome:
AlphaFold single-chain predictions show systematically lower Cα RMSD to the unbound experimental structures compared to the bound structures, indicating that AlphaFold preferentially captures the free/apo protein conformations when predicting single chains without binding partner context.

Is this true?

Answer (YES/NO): NO